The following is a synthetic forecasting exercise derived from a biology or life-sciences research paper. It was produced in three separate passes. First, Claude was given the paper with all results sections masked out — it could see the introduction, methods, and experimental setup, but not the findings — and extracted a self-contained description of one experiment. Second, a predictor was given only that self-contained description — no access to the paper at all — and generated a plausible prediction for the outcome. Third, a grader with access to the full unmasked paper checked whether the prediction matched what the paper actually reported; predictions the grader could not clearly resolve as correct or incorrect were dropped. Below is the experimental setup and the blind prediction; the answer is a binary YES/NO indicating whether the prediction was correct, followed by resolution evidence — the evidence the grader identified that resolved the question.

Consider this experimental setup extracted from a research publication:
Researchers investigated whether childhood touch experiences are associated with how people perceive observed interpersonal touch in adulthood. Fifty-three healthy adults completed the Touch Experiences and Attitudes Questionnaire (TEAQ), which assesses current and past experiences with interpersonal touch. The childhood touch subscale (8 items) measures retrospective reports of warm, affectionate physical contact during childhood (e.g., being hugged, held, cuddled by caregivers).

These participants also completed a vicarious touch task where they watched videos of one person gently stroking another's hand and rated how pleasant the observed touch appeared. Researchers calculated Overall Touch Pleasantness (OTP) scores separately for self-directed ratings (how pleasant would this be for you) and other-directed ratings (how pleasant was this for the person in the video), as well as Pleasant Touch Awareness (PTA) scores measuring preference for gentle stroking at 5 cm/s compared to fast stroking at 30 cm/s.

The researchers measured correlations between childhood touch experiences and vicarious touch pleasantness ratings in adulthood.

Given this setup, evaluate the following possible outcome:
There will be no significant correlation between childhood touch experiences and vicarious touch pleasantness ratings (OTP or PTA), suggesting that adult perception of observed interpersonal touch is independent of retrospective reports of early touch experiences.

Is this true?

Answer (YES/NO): YES